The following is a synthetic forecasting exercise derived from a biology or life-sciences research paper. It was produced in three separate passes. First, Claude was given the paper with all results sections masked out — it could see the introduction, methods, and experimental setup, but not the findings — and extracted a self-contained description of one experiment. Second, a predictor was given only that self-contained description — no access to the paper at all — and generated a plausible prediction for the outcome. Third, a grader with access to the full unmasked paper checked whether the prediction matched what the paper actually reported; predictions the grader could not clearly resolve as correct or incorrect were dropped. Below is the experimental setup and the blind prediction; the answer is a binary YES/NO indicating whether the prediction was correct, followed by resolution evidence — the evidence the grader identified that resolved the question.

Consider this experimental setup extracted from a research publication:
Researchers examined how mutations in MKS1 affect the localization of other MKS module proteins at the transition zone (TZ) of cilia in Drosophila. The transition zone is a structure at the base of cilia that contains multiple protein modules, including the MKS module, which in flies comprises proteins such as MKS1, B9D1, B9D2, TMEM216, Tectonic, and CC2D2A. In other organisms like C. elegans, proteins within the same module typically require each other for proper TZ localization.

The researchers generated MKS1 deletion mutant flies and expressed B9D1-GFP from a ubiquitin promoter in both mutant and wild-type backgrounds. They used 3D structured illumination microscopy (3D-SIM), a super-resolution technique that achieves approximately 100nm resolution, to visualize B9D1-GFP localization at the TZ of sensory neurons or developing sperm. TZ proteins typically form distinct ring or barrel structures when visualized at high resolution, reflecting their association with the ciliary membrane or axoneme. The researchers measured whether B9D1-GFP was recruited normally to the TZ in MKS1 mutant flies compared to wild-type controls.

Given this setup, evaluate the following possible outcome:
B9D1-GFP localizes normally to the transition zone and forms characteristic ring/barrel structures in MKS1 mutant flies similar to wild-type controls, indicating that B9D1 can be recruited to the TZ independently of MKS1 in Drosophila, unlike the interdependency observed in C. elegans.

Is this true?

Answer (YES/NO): NO